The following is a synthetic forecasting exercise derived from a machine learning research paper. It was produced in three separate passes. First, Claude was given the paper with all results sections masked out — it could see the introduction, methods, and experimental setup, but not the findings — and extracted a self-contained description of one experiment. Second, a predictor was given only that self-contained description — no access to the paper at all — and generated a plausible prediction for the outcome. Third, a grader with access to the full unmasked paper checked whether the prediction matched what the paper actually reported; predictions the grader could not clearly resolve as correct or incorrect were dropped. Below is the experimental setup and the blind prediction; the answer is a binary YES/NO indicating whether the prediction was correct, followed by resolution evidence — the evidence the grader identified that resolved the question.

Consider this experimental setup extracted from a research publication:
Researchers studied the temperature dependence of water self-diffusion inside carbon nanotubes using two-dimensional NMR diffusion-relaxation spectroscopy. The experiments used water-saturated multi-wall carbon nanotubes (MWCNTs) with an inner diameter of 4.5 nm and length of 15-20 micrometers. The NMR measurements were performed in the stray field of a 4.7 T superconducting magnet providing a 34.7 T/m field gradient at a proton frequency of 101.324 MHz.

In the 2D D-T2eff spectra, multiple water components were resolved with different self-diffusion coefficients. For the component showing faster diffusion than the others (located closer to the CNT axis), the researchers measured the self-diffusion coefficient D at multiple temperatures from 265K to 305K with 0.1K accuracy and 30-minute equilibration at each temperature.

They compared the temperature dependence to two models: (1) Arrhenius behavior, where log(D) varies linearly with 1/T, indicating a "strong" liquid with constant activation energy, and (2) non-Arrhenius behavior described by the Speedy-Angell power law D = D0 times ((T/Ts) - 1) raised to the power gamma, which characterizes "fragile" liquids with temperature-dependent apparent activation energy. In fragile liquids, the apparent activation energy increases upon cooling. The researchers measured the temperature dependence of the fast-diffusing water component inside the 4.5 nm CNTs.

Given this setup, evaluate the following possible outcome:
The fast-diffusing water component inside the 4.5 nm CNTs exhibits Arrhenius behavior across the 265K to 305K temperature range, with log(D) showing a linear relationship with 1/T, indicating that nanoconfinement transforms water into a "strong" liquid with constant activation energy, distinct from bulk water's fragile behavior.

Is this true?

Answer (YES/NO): NO